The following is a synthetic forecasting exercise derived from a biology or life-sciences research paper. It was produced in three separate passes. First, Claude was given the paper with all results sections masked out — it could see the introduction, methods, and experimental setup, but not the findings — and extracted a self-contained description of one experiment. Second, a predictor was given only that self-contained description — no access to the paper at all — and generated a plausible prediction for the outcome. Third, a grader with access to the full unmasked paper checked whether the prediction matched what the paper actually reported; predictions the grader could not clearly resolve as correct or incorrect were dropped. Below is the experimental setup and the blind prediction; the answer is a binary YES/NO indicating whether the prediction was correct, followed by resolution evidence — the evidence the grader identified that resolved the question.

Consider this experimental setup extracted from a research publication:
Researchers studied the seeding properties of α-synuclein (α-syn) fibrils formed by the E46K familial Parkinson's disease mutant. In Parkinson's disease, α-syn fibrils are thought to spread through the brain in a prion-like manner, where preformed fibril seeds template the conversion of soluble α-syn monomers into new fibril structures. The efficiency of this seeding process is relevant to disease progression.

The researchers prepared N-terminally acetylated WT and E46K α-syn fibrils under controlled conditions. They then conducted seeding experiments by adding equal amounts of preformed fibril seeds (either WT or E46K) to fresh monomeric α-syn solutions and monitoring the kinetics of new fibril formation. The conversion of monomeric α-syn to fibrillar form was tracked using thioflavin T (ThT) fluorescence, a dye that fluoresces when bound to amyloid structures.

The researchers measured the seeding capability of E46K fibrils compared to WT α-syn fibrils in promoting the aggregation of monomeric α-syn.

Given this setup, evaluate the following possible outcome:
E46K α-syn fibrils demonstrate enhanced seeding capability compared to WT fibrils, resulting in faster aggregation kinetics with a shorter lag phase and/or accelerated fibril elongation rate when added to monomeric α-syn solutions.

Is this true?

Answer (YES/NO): YES